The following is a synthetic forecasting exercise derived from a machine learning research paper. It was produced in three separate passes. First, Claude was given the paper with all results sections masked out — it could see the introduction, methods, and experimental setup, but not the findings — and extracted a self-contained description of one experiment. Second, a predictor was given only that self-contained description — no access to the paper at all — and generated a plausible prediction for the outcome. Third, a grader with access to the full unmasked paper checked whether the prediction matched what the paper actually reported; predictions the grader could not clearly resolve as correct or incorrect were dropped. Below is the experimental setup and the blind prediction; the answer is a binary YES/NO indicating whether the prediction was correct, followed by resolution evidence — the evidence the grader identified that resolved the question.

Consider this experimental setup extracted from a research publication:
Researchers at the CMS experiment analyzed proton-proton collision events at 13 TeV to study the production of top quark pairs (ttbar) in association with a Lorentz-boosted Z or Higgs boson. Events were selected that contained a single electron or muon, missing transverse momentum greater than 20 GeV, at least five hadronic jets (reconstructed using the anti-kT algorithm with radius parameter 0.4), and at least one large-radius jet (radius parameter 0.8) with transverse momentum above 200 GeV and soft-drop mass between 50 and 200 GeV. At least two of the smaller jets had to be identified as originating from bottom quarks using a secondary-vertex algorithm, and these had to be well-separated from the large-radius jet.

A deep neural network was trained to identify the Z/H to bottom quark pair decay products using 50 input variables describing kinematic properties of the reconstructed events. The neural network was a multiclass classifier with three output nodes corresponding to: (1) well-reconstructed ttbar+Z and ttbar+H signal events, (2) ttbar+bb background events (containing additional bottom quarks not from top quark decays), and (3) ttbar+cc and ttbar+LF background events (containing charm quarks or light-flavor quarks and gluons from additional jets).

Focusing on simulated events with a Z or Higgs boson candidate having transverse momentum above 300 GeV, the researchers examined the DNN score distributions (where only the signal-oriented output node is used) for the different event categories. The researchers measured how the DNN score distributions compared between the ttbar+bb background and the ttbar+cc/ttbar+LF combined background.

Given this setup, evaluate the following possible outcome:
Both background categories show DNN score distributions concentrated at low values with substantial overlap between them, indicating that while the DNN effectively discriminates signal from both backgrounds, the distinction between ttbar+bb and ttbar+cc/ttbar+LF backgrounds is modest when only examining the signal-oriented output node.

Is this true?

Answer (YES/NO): NO